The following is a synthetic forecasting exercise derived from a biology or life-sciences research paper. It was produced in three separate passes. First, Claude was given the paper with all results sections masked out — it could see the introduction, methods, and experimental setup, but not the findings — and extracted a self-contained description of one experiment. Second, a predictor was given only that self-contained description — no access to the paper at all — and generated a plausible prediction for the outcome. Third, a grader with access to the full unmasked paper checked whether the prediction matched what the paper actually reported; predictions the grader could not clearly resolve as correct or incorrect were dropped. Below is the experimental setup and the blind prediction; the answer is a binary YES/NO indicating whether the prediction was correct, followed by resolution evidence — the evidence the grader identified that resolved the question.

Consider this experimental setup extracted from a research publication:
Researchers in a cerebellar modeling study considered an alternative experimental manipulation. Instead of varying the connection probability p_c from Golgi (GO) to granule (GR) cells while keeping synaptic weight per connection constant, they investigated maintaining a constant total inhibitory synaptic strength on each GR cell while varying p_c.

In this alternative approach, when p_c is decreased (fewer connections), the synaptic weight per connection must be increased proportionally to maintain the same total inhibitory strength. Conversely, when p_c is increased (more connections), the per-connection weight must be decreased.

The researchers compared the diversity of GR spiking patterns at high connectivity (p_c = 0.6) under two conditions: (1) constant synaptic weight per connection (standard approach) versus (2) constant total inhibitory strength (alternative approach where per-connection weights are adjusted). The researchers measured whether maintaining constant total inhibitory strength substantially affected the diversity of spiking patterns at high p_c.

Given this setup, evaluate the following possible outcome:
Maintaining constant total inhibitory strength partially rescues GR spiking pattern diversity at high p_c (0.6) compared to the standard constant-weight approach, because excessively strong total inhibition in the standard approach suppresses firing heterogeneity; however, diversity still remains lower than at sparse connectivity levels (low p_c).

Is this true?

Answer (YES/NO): NO